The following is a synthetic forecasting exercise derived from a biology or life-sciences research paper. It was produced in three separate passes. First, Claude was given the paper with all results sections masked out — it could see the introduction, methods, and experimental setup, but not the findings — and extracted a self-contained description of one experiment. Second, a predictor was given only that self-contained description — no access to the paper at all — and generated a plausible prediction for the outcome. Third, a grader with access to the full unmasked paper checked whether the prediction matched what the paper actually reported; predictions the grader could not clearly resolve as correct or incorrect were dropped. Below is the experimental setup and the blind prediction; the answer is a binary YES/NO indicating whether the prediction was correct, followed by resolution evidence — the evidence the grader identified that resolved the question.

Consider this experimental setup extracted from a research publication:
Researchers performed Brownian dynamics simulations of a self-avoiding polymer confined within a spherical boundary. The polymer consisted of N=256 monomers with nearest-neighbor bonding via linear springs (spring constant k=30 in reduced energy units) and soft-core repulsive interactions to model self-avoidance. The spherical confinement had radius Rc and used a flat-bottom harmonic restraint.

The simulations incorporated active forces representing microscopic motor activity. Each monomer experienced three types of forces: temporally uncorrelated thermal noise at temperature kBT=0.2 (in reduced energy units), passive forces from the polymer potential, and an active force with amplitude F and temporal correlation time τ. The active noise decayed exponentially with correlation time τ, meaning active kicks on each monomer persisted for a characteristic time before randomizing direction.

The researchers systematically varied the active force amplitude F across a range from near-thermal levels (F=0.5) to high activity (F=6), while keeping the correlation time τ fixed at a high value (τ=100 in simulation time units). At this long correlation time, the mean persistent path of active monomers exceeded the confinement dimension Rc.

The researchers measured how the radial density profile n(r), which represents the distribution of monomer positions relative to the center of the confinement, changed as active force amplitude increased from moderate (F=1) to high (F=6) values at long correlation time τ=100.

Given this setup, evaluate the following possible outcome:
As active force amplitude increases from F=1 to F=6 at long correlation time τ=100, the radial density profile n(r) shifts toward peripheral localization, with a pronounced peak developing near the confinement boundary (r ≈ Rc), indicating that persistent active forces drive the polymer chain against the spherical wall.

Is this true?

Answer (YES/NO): YES